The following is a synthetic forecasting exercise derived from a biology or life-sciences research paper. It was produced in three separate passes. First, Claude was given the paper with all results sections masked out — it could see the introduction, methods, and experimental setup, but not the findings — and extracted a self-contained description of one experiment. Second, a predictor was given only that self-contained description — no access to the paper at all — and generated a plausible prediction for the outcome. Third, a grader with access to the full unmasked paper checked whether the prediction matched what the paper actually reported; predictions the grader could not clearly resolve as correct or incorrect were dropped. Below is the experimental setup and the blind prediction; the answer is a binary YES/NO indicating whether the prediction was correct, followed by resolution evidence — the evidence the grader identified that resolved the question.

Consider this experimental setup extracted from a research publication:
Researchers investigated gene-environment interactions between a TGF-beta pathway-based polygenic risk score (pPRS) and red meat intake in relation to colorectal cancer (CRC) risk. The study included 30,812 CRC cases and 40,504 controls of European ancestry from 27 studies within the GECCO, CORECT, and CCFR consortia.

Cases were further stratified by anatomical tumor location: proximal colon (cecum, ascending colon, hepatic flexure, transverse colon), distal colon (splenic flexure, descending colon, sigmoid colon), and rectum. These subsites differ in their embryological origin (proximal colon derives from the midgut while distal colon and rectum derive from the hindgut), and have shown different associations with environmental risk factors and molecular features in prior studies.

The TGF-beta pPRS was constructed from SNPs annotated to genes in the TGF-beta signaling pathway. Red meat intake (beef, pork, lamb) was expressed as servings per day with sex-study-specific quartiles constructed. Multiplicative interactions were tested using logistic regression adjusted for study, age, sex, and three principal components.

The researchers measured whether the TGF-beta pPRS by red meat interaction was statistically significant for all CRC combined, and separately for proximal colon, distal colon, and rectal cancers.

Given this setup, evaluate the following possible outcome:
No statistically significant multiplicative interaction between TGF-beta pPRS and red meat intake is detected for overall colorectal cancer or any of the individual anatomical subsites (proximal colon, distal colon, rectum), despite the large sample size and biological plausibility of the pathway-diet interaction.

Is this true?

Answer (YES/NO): NO